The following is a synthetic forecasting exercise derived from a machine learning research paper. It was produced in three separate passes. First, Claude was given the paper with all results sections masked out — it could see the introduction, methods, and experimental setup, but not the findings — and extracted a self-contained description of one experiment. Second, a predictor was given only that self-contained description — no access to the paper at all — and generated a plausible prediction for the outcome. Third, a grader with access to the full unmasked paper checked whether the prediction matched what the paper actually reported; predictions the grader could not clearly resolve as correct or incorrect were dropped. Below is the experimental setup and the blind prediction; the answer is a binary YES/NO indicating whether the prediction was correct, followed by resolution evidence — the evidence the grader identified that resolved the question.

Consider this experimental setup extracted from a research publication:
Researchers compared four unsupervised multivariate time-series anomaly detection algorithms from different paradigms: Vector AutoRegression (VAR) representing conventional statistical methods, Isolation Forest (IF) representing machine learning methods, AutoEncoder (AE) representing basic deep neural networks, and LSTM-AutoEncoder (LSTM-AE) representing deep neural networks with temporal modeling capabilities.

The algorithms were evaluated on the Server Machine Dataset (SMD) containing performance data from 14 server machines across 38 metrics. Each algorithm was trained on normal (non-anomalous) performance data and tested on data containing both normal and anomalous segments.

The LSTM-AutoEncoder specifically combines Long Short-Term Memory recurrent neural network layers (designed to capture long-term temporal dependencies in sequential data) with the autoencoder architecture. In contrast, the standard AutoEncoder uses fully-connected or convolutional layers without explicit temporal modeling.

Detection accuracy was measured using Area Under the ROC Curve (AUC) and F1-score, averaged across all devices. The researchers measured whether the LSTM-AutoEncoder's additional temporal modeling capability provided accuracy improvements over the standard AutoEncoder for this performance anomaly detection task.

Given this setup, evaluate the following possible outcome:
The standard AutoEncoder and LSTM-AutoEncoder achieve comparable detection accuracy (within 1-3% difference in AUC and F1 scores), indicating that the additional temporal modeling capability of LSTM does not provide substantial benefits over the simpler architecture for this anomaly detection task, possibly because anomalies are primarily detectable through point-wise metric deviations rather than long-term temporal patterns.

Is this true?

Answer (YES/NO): NO